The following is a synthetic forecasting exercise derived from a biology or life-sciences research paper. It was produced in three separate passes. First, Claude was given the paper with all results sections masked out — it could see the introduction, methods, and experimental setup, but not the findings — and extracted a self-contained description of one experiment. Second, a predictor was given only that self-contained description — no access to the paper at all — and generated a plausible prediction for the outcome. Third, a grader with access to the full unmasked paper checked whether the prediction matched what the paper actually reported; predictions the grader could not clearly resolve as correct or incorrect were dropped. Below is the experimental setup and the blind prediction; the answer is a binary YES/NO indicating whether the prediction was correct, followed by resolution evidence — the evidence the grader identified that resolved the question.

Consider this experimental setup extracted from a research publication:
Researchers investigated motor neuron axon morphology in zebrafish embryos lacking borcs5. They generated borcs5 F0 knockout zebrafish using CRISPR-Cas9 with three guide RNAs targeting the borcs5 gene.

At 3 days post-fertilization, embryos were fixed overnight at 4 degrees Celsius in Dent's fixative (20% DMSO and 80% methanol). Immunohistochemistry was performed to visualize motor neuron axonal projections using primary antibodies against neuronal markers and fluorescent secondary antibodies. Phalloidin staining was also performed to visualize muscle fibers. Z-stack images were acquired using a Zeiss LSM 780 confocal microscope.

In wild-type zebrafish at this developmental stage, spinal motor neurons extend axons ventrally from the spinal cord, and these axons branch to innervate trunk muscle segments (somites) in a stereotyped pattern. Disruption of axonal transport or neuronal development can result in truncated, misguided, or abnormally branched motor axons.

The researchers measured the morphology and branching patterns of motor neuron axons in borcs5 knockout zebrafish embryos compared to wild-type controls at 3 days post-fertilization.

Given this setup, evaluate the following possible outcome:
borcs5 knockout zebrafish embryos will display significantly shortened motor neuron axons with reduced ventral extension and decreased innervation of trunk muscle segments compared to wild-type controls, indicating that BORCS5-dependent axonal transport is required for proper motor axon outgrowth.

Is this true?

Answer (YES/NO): YES